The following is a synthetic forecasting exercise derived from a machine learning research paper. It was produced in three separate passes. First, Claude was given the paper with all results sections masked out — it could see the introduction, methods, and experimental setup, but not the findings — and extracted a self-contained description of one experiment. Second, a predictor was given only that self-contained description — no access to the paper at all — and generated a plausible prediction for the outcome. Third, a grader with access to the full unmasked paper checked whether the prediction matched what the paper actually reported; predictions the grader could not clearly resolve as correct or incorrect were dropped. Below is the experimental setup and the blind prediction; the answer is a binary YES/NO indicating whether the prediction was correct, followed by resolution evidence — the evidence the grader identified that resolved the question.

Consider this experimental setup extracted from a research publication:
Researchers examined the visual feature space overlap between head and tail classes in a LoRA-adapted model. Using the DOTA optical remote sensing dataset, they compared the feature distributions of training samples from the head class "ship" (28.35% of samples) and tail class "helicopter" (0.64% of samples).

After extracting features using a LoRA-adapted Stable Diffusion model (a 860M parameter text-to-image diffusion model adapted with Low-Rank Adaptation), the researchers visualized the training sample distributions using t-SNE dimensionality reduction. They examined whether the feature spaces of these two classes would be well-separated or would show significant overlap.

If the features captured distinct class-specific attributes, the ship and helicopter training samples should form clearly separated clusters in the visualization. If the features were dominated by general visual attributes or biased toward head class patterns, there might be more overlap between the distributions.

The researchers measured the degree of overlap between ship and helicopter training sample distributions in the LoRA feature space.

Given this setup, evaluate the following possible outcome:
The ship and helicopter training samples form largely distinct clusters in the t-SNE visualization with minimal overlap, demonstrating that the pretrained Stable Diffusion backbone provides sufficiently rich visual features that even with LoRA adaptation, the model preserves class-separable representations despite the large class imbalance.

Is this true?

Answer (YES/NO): NO